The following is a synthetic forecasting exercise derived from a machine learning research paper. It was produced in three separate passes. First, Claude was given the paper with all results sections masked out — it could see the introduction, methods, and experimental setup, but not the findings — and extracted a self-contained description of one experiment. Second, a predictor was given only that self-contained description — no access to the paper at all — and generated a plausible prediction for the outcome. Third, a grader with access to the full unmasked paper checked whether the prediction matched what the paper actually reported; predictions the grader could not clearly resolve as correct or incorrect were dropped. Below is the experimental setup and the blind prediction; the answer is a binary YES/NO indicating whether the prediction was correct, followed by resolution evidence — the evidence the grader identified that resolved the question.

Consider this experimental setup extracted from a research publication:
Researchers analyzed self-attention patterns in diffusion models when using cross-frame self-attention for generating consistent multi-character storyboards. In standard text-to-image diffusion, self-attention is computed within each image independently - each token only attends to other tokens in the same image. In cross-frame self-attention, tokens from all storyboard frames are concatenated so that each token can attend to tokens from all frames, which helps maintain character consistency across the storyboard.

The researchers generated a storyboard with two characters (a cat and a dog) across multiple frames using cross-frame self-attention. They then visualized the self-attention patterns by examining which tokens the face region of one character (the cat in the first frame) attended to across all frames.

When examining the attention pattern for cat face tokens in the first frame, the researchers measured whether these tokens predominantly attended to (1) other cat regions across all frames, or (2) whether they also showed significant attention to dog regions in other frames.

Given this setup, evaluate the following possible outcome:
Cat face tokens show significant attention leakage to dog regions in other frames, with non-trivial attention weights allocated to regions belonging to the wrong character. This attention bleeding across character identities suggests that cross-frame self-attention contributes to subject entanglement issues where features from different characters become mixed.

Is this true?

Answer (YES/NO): YES